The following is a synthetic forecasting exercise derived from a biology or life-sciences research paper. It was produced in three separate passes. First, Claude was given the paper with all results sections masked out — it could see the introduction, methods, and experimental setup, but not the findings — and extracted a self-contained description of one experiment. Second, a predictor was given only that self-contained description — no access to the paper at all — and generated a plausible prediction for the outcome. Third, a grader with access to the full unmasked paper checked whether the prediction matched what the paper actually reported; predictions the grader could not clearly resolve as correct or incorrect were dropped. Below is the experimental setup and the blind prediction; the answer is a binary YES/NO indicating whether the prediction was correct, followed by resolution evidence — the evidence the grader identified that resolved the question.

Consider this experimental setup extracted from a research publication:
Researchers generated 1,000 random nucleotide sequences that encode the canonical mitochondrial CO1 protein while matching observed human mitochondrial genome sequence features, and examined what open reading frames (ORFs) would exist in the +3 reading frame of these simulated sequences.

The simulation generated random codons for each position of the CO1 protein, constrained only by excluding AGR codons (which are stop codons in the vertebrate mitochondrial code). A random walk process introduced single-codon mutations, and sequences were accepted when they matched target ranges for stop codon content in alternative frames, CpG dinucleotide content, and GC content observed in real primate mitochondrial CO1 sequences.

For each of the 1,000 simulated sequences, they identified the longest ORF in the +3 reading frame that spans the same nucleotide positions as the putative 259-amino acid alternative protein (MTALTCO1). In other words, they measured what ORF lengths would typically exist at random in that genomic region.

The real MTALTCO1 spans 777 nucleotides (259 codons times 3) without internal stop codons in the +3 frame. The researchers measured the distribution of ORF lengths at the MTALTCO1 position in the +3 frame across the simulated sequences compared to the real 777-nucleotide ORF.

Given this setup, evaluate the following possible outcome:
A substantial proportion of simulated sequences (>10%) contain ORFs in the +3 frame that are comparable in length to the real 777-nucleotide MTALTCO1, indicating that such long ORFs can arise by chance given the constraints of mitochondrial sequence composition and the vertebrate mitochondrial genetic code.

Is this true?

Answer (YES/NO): NO